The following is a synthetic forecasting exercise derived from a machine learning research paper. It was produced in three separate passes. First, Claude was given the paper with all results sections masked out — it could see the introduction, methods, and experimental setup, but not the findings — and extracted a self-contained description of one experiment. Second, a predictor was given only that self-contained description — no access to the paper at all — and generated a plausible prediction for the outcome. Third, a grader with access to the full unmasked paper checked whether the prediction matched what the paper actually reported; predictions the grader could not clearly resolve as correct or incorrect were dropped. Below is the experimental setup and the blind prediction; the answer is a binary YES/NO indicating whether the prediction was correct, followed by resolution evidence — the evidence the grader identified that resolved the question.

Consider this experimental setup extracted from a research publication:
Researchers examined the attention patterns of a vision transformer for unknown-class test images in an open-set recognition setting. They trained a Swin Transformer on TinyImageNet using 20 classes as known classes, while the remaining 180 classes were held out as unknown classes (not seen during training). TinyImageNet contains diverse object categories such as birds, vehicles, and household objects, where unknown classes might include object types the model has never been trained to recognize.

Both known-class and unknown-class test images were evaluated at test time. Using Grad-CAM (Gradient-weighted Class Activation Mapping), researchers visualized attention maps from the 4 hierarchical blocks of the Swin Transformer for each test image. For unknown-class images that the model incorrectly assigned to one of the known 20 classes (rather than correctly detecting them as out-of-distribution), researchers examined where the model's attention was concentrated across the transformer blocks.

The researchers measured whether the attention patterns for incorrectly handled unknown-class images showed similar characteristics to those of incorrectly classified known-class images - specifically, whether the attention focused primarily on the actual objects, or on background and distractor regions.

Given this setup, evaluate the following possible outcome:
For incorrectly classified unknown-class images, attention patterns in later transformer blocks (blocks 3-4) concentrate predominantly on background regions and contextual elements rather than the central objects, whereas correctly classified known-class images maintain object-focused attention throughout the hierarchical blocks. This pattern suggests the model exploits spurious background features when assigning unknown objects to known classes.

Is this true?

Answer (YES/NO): YES